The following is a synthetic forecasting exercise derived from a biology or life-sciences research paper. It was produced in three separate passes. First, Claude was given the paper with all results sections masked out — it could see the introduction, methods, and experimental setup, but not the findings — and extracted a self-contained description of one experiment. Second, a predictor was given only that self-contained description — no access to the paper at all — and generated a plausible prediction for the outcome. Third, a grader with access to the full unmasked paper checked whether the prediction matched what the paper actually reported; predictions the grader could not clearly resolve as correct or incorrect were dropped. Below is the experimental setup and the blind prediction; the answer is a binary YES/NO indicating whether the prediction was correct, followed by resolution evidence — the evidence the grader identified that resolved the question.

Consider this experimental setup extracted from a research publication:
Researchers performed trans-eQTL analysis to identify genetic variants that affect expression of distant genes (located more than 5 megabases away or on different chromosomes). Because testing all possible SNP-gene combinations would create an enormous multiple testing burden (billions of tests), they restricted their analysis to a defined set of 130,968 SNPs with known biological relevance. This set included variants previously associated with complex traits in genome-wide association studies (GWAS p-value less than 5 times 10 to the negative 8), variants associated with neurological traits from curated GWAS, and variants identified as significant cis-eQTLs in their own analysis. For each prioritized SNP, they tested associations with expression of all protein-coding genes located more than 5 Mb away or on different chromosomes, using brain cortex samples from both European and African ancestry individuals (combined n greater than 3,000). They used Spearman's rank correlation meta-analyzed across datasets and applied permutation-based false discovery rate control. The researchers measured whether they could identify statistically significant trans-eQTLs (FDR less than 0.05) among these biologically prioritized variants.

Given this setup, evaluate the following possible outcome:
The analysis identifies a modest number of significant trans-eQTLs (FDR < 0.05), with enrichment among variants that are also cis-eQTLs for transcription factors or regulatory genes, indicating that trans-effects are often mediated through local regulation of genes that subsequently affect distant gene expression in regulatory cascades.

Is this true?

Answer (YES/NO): NO